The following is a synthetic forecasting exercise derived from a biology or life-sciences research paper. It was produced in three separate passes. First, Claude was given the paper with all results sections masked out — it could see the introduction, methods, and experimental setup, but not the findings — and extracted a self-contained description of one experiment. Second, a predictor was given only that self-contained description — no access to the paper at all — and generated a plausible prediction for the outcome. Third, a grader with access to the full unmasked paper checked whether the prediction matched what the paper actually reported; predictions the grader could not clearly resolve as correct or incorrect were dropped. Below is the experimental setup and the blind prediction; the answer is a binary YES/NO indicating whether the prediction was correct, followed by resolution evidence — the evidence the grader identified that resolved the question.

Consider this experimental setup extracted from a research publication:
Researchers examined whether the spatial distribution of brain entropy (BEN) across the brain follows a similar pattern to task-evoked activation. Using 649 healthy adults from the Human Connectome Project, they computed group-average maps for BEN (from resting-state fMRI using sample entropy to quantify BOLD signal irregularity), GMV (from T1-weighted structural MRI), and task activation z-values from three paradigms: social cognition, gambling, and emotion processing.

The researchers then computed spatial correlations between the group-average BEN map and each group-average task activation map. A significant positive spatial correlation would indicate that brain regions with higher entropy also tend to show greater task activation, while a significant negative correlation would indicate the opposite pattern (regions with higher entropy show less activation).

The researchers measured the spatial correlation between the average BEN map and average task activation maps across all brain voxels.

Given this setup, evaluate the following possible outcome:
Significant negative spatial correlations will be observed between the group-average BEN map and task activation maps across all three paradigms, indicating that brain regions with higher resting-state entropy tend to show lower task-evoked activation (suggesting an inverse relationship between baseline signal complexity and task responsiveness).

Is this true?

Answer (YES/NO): NO